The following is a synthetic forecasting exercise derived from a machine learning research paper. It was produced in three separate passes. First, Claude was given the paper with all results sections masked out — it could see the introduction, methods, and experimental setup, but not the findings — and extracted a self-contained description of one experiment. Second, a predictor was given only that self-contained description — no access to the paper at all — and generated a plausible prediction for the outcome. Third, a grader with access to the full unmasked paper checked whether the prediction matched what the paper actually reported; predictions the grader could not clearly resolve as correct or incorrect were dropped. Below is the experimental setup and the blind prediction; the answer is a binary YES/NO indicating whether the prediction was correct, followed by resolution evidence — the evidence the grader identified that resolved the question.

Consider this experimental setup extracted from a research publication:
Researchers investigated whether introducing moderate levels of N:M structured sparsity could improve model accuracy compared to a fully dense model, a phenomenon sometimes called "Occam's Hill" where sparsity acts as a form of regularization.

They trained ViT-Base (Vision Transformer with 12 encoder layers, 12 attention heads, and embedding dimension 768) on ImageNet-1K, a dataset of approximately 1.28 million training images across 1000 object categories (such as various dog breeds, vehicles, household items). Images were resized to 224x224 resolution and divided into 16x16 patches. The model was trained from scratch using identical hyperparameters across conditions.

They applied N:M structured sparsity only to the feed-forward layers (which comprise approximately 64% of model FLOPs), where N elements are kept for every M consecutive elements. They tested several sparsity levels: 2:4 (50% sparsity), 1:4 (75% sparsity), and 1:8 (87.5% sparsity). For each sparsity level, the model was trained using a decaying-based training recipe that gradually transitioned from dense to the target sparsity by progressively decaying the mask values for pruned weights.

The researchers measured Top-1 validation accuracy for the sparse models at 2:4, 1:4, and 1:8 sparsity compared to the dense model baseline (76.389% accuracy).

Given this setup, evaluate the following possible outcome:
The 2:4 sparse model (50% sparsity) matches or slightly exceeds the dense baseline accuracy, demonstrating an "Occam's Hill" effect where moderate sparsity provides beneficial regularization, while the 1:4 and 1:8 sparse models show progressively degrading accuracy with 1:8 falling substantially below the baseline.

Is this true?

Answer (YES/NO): NO